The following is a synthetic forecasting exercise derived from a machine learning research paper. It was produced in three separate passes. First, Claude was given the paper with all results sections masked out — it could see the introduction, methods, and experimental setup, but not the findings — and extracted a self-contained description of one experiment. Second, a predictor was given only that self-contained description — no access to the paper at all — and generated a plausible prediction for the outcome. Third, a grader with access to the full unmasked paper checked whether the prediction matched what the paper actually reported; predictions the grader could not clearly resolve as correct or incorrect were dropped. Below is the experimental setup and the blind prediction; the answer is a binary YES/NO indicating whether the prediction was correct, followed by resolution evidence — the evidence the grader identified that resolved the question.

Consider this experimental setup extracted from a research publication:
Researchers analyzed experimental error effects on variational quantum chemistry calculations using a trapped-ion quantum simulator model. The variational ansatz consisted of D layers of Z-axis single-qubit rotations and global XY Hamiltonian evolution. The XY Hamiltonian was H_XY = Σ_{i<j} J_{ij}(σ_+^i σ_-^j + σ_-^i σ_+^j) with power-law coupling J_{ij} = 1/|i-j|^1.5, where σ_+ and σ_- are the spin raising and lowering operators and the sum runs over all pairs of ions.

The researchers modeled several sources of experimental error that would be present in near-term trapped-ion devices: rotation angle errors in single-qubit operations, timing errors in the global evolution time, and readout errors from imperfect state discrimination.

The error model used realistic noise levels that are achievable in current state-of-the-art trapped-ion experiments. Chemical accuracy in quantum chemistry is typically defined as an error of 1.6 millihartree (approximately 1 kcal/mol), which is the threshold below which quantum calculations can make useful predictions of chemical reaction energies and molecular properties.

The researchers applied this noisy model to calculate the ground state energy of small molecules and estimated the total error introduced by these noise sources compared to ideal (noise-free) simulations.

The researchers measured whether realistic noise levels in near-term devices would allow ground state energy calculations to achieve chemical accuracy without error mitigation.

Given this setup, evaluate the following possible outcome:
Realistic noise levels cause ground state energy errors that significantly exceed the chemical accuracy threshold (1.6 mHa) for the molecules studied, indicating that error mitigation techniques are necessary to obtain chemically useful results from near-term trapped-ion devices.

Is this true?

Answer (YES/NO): NO